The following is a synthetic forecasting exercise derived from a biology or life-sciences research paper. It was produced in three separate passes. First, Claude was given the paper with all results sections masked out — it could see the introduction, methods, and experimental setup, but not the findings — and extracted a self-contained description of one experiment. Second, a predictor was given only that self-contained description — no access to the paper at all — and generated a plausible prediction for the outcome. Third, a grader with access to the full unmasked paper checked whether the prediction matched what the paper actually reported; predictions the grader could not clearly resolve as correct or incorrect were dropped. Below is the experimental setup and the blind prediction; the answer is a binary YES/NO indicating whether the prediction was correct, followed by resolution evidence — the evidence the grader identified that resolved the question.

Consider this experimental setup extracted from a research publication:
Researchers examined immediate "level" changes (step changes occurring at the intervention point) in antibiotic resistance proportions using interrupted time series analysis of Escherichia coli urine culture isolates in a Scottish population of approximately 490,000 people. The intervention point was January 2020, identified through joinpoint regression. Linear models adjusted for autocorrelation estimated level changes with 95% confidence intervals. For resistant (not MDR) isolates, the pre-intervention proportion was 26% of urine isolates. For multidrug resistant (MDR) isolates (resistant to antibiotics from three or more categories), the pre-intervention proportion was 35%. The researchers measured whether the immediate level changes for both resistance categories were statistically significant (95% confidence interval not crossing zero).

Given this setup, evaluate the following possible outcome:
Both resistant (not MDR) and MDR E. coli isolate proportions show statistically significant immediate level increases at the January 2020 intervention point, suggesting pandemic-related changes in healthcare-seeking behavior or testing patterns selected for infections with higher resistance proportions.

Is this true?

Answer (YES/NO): NO